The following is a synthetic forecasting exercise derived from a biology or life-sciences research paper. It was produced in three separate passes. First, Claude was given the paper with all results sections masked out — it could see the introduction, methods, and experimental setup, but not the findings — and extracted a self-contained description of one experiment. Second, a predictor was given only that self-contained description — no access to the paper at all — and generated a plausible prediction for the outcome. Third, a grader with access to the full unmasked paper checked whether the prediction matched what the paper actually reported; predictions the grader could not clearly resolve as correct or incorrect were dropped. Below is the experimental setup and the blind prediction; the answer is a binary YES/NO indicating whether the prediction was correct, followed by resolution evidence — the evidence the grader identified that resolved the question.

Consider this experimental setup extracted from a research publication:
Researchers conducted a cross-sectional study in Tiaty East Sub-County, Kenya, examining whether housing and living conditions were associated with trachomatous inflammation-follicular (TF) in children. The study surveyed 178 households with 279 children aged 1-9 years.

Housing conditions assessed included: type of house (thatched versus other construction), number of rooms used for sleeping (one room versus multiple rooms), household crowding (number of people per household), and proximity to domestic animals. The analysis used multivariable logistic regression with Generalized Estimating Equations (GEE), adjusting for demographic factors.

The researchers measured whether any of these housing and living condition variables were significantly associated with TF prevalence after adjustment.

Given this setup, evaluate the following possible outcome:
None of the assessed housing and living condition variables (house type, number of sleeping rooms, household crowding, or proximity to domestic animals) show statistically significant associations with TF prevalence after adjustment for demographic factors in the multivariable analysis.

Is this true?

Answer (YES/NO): YES